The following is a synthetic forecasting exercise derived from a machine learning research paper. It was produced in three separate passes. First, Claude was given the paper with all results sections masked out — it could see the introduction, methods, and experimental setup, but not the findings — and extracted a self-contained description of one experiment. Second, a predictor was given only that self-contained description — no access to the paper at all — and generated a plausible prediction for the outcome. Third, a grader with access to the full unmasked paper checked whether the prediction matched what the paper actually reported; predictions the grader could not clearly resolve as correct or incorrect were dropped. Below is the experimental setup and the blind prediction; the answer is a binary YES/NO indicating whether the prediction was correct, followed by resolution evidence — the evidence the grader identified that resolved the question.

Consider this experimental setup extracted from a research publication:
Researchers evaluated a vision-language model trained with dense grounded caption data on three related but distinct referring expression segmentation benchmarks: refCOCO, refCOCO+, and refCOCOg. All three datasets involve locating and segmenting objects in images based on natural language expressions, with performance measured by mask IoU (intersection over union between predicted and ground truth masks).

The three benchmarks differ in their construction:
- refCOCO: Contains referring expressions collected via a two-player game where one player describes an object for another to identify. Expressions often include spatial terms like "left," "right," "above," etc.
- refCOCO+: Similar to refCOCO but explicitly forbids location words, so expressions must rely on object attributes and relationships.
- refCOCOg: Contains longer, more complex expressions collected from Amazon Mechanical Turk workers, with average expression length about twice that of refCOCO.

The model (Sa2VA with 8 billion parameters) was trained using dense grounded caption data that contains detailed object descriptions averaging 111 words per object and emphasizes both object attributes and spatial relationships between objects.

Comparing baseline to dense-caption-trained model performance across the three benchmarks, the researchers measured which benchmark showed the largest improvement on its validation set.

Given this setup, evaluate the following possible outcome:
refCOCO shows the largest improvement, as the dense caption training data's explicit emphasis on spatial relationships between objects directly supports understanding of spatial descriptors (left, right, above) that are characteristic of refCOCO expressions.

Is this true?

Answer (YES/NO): NO